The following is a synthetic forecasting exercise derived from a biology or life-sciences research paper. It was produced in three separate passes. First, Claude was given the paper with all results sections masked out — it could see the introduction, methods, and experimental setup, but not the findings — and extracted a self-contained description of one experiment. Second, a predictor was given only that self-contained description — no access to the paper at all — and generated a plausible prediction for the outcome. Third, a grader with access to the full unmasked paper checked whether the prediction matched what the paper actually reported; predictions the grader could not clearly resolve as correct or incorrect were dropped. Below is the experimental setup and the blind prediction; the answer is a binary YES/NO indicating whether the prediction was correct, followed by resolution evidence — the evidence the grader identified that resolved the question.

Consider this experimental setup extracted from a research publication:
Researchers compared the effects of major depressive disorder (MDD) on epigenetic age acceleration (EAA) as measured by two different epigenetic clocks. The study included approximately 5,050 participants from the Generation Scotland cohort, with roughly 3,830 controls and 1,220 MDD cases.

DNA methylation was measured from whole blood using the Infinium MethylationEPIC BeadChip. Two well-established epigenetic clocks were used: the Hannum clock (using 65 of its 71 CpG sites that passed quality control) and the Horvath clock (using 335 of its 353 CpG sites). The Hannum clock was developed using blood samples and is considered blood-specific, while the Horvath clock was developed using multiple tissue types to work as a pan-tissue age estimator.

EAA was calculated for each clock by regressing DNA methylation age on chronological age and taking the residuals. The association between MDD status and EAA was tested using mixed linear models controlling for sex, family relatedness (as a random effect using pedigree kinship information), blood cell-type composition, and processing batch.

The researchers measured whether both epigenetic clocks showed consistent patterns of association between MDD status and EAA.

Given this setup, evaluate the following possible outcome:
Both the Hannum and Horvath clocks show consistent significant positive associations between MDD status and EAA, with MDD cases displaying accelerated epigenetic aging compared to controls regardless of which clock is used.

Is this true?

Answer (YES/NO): NO